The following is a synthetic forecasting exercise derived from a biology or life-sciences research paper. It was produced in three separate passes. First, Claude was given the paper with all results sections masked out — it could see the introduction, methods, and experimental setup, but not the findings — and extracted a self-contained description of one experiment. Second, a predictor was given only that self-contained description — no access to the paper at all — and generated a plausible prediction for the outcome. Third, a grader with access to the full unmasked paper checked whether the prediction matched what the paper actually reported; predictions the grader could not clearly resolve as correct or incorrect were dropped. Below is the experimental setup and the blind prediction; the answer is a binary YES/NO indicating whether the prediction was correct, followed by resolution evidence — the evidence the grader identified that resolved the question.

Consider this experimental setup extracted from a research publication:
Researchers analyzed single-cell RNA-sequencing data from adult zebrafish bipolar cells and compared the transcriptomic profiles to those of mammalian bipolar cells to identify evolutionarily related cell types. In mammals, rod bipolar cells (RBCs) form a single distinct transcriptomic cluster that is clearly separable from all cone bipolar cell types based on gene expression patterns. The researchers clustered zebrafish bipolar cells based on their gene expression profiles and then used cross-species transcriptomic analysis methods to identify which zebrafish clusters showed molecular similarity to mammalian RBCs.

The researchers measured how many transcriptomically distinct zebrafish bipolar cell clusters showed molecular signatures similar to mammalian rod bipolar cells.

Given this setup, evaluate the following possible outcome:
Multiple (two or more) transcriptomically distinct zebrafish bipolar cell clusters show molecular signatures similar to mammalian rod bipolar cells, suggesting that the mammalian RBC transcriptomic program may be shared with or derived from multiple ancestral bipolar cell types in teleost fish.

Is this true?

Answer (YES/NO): YES